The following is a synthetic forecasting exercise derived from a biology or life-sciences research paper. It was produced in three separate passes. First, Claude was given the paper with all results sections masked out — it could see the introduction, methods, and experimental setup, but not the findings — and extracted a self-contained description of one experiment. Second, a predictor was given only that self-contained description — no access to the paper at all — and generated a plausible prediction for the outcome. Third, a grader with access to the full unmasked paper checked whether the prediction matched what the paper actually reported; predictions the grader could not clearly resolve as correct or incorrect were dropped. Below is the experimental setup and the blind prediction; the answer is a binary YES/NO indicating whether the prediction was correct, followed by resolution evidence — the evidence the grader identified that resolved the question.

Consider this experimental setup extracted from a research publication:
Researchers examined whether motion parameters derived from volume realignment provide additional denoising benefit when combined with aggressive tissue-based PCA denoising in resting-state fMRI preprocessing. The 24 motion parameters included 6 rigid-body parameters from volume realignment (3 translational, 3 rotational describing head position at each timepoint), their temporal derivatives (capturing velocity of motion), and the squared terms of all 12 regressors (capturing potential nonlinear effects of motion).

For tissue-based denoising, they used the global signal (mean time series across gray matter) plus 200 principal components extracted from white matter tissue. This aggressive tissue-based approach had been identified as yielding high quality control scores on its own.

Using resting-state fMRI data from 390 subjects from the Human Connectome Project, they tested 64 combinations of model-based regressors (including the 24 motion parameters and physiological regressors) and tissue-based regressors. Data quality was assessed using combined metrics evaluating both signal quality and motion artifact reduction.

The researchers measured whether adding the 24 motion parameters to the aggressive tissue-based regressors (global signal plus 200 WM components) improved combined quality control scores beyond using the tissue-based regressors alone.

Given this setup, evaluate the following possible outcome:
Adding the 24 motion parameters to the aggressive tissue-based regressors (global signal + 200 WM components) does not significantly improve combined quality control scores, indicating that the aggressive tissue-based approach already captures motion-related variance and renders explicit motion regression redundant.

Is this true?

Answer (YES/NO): YES